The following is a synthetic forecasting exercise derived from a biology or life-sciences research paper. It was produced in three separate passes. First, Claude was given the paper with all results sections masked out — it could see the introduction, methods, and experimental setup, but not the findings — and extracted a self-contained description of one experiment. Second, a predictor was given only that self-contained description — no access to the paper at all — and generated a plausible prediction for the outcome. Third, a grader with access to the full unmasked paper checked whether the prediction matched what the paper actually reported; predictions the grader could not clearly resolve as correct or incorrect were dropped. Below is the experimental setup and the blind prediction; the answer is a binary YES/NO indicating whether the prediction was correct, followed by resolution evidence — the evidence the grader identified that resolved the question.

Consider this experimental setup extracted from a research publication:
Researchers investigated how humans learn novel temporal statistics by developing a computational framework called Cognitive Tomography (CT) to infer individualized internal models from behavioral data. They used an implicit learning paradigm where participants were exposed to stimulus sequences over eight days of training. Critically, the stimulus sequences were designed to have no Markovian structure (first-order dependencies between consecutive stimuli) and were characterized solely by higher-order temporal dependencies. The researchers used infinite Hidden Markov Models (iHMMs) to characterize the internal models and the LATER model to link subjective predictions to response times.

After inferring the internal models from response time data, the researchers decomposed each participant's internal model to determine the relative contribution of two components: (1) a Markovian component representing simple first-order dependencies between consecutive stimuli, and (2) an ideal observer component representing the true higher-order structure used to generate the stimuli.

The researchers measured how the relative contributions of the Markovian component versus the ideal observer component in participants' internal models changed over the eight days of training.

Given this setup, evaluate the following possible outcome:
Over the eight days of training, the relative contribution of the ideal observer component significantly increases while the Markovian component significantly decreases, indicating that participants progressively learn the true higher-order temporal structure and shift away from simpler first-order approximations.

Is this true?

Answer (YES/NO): YES